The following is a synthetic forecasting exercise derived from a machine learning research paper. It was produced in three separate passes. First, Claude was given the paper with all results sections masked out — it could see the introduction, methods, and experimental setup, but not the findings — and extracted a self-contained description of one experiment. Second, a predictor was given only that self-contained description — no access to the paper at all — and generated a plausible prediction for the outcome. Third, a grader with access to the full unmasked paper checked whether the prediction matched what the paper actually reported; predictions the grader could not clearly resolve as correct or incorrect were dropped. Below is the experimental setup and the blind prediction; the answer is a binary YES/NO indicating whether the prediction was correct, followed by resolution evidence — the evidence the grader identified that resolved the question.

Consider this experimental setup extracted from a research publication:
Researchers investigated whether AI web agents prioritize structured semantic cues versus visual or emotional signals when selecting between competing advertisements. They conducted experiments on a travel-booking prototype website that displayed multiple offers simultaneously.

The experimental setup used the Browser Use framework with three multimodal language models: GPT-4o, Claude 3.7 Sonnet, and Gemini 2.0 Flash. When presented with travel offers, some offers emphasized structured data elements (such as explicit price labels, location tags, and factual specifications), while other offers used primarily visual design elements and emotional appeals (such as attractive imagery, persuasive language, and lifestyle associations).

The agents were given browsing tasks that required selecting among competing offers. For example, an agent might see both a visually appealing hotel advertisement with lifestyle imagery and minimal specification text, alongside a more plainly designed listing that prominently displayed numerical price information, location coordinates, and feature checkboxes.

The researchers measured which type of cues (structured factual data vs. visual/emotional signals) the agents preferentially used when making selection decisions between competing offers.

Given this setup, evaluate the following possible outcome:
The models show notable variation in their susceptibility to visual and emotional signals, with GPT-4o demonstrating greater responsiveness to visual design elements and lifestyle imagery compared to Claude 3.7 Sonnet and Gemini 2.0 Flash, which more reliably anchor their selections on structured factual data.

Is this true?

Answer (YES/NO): NO